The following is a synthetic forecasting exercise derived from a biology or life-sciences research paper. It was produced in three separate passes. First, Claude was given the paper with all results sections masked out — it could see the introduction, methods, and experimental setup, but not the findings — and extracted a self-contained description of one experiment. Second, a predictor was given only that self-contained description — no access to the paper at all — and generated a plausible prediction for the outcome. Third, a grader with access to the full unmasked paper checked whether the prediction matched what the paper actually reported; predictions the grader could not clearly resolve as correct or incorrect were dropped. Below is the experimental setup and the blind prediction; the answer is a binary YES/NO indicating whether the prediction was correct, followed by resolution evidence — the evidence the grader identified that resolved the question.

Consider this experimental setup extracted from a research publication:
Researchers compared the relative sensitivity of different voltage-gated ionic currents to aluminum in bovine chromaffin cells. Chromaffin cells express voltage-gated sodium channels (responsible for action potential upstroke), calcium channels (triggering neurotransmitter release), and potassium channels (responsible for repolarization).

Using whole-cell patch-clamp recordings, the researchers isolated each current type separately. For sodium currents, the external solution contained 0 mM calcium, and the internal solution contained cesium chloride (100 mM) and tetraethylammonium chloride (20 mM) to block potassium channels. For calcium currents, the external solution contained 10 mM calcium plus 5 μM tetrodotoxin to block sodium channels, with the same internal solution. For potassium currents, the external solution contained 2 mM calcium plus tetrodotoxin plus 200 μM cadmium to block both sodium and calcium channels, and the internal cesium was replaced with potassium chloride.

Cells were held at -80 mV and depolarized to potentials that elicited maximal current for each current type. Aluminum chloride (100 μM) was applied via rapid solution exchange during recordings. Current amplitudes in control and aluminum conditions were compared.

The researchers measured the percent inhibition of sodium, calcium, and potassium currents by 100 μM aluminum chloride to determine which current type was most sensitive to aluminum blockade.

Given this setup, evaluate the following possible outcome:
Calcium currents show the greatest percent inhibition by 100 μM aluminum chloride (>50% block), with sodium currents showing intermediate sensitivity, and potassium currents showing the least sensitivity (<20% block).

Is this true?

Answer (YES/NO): NO